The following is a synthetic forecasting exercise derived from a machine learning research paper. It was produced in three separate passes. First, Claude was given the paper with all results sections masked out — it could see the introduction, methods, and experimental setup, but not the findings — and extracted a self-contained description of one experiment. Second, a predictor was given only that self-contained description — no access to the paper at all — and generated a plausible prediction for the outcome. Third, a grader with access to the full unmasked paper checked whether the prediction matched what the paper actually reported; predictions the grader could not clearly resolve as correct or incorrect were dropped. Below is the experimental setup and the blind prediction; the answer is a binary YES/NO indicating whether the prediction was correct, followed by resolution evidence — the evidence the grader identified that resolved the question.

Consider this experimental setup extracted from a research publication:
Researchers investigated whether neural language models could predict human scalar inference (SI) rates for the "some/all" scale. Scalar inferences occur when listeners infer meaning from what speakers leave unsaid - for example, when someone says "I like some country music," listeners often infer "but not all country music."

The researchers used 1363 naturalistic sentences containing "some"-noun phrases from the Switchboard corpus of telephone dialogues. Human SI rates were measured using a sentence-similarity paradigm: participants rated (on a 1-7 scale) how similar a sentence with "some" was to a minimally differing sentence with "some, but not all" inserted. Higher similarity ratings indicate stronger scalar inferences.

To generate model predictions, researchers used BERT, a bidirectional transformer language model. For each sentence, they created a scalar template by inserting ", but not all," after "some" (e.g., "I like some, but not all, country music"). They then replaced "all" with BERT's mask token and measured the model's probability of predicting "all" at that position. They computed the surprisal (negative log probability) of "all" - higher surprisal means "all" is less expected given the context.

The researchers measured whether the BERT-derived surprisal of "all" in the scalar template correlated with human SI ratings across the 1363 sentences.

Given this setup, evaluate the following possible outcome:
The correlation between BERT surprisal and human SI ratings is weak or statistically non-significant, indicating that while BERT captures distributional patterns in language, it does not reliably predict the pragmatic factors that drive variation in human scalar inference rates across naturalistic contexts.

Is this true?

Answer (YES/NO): NO